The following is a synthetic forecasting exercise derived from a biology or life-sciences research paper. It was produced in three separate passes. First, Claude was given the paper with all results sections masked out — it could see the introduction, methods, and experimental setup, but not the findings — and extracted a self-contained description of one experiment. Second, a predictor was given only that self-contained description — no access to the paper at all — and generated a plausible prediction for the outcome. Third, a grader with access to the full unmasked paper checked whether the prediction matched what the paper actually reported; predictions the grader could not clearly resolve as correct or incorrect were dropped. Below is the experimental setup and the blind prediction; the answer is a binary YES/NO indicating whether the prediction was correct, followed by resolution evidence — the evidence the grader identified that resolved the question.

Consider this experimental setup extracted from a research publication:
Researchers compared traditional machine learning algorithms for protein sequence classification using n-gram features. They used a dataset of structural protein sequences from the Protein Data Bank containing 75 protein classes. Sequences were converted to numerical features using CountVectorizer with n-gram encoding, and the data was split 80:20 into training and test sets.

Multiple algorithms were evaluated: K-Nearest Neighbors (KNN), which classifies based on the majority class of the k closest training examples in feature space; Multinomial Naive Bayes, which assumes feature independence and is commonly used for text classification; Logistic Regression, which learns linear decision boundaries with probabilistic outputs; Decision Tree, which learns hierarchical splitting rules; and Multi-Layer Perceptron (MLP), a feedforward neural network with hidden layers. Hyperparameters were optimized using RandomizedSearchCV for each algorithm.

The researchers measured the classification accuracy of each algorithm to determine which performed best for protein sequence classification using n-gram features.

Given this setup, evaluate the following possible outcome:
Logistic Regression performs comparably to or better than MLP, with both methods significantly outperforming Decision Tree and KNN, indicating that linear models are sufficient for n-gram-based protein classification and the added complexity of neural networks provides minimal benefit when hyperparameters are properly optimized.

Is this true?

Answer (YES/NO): NO